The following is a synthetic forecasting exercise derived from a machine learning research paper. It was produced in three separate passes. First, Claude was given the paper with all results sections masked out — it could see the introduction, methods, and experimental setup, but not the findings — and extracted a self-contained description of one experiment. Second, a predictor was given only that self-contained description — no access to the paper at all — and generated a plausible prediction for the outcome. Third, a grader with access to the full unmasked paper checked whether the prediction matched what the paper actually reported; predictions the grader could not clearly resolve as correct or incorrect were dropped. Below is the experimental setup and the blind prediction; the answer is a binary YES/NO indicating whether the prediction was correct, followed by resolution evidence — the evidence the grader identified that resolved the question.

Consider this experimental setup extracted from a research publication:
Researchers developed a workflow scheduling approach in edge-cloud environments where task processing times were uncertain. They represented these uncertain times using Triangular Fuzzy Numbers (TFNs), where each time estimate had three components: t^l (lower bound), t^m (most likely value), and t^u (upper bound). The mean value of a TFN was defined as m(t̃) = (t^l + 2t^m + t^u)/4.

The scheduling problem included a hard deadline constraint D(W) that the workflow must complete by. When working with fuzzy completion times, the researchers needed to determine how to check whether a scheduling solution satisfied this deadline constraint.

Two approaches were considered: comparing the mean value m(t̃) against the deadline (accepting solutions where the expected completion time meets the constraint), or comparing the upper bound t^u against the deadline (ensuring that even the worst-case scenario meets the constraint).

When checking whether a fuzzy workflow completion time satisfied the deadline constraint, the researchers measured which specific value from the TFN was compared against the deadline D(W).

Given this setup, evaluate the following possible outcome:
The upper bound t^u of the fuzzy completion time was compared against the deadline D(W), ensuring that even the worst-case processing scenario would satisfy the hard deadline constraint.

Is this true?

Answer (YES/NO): YES